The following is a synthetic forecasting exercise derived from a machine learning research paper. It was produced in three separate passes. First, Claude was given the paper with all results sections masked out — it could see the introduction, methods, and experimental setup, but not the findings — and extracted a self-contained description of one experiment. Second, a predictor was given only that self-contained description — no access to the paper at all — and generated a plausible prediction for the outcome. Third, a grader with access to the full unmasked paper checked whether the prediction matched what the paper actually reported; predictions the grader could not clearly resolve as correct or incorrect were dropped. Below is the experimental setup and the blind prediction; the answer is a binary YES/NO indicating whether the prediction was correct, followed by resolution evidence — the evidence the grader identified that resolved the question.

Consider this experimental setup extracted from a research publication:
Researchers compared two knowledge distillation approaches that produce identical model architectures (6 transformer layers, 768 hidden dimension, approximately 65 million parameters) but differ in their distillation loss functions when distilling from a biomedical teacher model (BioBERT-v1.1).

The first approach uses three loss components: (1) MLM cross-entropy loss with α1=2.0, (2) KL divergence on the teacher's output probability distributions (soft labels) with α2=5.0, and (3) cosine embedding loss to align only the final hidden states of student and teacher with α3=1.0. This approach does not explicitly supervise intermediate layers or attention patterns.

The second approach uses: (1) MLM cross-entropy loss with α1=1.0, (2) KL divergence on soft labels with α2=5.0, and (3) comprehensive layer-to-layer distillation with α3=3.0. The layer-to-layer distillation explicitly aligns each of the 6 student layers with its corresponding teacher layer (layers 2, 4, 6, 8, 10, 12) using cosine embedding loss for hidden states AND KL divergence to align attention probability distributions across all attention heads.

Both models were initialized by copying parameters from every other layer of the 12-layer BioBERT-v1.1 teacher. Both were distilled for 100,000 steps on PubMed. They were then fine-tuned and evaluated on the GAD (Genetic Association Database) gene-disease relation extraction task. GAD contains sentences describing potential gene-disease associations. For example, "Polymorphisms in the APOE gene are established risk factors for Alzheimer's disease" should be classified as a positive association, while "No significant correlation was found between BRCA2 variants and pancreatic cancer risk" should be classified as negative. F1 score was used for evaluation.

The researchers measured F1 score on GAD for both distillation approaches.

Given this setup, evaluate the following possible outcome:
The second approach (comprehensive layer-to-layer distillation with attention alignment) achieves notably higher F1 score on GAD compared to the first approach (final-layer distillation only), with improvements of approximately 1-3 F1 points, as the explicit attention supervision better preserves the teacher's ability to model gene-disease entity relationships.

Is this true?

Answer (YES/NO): NO